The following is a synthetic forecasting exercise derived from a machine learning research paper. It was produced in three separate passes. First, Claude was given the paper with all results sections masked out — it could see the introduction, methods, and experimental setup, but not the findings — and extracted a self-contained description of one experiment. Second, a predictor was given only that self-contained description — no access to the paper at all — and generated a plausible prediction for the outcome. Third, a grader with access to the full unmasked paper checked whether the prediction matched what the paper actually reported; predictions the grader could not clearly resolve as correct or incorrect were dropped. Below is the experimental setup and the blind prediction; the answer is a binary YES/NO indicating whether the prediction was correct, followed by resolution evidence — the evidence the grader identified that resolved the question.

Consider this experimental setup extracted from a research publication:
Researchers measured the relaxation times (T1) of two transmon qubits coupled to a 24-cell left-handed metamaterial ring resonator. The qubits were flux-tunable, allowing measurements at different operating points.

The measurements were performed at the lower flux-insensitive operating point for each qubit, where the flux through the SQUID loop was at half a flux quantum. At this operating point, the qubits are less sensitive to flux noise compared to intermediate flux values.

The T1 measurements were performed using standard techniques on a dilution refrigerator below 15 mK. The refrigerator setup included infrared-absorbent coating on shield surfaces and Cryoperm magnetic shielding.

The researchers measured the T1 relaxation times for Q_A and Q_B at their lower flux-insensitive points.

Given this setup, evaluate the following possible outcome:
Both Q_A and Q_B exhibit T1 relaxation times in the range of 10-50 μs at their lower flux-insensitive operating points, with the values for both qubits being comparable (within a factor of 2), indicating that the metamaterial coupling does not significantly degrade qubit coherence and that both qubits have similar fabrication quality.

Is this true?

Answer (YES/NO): YES